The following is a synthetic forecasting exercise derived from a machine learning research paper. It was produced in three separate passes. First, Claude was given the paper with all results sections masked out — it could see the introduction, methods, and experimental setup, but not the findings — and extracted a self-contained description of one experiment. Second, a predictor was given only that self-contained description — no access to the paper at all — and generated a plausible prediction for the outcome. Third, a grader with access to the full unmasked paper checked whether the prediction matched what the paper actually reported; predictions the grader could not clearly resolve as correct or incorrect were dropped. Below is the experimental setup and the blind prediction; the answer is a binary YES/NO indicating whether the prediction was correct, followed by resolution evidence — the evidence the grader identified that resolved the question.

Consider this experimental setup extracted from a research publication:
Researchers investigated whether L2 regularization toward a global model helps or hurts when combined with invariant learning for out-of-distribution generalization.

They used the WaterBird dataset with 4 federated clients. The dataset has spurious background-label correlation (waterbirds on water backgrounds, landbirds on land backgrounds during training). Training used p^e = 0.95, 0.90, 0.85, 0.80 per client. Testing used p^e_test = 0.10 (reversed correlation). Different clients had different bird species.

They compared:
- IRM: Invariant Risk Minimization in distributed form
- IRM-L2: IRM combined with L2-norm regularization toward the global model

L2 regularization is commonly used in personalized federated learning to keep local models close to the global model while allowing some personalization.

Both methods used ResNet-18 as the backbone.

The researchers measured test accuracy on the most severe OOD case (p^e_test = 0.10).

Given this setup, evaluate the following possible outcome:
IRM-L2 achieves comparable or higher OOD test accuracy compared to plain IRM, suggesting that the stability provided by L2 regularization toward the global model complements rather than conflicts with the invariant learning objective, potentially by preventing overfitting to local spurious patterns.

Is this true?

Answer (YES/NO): NO